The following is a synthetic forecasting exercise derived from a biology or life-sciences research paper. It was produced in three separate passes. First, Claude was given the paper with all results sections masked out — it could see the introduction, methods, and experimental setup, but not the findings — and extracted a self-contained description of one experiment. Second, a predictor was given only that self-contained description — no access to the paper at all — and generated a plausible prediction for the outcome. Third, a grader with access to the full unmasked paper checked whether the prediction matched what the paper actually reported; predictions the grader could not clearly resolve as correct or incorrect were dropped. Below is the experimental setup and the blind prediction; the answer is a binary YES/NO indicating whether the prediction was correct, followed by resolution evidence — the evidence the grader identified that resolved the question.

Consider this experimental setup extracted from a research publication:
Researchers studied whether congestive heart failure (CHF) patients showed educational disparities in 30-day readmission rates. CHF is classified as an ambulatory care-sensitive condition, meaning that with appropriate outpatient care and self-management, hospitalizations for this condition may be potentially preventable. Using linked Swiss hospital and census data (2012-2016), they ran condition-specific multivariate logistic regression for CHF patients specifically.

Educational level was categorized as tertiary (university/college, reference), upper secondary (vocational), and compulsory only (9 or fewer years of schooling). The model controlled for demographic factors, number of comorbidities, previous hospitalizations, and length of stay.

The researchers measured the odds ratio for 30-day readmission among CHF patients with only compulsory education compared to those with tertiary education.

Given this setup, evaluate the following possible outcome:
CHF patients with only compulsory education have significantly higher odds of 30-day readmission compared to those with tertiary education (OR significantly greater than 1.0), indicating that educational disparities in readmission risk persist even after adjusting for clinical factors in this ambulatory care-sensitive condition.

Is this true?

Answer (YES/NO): YES